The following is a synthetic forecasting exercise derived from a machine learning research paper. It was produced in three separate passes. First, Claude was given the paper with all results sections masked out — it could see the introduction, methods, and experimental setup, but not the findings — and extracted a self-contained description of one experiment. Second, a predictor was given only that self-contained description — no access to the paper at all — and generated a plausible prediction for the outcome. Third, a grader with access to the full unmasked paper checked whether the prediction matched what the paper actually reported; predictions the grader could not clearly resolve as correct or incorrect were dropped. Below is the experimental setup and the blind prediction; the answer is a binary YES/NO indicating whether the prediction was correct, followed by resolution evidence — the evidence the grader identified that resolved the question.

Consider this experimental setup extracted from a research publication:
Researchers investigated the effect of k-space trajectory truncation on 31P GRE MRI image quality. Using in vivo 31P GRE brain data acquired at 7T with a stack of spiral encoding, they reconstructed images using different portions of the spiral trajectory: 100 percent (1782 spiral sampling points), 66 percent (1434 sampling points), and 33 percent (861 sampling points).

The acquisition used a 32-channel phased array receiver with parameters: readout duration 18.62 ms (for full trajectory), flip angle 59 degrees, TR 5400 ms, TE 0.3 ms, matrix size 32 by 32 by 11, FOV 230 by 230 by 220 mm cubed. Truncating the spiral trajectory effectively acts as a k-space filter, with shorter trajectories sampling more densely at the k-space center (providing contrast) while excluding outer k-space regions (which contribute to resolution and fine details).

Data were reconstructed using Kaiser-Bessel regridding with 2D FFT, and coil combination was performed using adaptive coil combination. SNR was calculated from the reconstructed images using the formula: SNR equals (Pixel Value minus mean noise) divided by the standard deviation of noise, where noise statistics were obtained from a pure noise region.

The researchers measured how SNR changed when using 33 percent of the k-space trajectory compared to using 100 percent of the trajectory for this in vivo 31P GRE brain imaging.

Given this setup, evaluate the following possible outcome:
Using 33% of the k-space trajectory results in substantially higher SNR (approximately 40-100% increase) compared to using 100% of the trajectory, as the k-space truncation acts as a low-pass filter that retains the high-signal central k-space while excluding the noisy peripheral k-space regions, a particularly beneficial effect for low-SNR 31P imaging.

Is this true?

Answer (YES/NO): NO